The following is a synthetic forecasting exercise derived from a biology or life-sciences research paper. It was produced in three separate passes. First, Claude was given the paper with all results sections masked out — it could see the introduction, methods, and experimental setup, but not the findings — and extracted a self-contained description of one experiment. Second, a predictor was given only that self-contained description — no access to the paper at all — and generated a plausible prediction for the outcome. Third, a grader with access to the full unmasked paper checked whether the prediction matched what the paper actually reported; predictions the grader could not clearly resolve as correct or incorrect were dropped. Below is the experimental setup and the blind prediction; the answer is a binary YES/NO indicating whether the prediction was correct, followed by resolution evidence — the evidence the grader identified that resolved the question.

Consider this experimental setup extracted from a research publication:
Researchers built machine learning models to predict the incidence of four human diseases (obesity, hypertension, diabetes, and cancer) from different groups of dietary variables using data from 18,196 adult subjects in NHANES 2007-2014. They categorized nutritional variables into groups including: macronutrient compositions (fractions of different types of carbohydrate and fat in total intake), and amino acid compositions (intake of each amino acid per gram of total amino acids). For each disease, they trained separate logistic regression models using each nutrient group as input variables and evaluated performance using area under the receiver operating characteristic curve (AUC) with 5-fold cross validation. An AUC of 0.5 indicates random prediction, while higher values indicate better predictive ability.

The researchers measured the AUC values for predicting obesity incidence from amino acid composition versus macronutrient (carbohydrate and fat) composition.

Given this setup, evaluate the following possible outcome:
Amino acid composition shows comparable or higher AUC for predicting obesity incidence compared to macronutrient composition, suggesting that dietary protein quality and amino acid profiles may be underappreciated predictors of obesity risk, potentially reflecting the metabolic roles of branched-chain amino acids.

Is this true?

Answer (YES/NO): YES